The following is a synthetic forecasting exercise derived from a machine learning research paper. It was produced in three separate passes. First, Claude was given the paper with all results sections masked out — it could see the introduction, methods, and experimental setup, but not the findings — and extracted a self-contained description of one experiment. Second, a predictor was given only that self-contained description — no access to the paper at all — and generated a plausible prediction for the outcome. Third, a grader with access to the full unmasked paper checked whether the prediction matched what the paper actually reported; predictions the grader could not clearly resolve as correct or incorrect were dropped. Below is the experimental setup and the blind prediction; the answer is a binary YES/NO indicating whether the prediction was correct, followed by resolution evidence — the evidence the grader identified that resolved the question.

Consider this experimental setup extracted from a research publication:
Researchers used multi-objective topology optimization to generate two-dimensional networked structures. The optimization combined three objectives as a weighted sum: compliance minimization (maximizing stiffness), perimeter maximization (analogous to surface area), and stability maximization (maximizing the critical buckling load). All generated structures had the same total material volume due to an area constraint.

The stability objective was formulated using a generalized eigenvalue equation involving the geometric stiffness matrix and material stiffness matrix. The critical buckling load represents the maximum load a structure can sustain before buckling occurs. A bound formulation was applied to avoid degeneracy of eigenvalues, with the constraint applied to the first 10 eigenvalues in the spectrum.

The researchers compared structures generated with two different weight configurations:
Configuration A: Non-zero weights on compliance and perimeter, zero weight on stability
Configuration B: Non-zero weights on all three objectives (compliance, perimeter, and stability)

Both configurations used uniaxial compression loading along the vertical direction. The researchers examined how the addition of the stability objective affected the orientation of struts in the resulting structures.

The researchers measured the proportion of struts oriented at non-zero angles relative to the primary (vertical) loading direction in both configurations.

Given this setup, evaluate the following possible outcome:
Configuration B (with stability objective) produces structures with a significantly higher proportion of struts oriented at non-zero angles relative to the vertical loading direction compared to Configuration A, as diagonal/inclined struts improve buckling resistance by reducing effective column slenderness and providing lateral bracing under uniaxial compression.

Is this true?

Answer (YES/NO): YES